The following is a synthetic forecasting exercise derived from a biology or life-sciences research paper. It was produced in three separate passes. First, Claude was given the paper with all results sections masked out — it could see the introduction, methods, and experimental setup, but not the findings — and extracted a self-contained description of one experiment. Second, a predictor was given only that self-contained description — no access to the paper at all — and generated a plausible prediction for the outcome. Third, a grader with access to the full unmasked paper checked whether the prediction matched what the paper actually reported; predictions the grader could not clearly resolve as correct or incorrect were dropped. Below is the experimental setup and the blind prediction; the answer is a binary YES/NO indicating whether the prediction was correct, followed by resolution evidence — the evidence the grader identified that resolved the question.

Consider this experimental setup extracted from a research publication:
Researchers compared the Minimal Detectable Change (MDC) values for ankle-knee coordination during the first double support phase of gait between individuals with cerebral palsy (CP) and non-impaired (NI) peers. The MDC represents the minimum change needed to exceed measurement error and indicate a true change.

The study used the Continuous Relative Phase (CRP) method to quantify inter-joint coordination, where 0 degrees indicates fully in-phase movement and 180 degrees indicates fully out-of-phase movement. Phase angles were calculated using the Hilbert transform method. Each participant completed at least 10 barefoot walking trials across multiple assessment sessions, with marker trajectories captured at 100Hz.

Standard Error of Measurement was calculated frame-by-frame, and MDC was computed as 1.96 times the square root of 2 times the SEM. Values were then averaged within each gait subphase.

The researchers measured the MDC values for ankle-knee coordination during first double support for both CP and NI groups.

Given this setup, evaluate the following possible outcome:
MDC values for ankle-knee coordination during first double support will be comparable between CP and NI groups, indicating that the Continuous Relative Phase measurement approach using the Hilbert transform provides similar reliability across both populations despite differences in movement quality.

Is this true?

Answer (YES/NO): YES